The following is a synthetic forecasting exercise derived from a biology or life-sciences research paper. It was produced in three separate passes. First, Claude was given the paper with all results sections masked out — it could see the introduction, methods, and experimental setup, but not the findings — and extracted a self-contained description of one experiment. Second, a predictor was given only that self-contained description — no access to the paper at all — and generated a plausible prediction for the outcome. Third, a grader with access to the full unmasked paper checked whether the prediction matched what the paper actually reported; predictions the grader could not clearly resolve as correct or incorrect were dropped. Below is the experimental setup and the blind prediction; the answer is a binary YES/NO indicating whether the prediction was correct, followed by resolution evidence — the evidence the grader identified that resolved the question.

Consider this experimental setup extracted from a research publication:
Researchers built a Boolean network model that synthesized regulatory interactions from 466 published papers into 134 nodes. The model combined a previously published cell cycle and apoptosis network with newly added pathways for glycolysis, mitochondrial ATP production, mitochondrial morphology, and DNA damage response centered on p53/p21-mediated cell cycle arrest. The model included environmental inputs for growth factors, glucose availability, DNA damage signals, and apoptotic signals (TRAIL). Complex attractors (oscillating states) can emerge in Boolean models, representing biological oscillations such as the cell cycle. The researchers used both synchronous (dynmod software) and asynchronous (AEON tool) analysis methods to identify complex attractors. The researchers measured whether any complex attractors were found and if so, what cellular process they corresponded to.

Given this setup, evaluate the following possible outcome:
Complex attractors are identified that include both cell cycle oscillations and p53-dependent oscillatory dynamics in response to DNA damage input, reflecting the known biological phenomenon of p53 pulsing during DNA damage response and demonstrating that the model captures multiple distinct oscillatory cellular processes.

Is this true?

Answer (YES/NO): NO